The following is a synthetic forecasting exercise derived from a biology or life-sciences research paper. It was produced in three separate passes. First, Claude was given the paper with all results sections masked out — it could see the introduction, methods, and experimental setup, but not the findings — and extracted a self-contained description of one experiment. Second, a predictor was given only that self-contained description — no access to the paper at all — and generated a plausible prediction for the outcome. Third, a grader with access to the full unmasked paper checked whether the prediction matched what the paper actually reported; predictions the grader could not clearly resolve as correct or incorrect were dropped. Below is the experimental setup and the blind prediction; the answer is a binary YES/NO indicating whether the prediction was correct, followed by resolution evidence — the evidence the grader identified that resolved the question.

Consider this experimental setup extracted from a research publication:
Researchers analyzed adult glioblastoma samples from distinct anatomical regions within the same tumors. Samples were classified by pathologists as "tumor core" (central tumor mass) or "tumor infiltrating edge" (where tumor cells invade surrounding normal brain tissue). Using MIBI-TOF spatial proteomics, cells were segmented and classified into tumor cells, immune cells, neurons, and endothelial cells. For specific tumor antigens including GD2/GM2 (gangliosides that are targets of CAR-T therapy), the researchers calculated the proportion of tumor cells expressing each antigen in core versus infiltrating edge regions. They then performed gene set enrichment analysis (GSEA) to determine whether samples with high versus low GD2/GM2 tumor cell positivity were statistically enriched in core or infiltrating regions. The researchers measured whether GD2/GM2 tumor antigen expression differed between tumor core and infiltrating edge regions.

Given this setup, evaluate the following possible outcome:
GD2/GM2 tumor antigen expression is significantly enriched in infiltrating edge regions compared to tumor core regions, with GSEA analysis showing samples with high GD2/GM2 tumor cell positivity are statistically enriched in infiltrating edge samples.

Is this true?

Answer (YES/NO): YES